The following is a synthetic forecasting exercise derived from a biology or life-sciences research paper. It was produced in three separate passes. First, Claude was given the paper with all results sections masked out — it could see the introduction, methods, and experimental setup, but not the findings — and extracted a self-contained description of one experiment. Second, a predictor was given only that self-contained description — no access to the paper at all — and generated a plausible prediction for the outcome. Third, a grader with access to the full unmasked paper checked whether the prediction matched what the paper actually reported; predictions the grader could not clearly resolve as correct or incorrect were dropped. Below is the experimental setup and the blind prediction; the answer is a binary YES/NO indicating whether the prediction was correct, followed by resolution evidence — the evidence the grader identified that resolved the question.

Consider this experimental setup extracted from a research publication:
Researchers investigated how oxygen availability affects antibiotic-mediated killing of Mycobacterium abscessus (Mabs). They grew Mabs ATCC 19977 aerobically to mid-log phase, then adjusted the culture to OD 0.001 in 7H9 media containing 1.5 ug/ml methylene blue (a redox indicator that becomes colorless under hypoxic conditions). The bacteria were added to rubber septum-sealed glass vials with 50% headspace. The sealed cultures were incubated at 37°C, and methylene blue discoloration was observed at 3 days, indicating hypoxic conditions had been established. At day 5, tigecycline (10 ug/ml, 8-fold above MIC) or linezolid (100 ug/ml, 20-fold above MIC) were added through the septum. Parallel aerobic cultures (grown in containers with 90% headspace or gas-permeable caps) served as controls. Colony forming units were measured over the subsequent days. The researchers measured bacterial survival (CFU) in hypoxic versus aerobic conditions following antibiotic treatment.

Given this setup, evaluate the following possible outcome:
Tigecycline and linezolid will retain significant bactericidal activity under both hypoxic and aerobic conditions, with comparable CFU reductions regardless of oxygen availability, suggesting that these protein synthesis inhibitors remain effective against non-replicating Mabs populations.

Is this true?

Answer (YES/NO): NO